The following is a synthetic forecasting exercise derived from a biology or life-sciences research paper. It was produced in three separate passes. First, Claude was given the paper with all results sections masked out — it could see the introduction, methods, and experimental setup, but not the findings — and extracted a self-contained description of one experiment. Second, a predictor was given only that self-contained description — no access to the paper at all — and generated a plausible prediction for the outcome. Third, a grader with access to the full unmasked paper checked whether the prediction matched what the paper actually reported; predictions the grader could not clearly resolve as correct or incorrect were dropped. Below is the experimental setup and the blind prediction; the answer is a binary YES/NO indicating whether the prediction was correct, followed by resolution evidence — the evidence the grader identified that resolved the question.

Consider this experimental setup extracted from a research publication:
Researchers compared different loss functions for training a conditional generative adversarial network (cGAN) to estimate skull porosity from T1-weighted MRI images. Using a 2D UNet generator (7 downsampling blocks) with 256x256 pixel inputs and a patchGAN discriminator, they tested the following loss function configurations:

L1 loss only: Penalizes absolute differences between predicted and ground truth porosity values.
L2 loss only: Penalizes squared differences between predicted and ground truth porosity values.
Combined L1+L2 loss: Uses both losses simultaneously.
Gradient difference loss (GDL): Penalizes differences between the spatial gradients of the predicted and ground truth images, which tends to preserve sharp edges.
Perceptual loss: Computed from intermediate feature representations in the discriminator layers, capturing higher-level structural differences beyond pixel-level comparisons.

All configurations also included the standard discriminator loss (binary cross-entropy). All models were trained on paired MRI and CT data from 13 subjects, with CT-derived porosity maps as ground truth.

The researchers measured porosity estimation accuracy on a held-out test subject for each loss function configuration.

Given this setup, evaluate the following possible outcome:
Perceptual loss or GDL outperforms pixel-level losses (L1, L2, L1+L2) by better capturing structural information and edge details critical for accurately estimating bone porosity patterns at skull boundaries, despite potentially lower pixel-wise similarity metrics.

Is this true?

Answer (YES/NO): NO